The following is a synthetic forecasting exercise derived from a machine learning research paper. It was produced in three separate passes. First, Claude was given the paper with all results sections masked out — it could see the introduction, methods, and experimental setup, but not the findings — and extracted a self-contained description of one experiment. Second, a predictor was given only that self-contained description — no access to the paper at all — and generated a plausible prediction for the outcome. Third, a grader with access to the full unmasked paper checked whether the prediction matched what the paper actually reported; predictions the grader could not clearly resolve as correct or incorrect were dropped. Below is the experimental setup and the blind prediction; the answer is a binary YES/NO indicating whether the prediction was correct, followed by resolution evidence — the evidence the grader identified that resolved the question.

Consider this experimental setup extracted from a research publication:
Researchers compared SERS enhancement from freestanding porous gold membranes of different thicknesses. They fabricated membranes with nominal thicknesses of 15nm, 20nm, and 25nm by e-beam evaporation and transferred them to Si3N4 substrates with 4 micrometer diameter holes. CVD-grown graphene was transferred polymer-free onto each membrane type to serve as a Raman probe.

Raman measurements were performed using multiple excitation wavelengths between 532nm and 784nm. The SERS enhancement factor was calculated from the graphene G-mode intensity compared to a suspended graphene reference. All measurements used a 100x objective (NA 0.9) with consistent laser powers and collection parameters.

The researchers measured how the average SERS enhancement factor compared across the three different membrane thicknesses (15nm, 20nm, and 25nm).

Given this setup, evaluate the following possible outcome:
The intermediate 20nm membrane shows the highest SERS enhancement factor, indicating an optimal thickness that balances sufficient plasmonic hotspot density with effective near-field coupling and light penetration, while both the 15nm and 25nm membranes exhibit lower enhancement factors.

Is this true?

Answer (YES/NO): NO